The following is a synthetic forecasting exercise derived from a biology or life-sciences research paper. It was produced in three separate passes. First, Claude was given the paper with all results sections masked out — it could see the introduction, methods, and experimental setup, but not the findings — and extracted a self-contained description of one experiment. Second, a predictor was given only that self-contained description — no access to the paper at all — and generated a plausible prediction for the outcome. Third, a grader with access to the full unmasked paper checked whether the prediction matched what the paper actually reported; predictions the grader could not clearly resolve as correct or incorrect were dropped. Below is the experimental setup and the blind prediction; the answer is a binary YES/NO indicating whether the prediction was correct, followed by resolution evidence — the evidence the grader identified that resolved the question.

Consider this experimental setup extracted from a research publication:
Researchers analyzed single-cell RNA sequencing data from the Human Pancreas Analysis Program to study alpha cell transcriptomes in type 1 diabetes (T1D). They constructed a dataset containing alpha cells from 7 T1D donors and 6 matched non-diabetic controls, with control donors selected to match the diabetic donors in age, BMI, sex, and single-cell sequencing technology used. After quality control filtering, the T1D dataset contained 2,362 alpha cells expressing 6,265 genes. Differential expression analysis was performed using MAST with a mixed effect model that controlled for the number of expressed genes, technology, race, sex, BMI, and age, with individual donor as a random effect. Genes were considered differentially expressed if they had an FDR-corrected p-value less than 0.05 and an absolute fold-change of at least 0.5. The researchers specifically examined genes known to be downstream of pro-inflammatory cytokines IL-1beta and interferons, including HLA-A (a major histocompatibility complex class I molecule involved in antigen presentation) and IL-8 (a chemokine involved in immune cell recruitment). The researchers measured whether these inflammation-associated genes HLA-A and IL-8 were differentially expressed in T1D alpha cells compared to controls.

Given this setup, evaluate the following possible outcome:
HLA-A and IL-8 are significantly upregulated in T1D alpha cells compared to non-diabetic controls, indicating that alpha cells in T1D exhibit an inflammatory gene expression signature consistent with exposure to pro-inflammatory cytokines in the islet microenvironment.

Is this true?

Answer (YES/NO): YES